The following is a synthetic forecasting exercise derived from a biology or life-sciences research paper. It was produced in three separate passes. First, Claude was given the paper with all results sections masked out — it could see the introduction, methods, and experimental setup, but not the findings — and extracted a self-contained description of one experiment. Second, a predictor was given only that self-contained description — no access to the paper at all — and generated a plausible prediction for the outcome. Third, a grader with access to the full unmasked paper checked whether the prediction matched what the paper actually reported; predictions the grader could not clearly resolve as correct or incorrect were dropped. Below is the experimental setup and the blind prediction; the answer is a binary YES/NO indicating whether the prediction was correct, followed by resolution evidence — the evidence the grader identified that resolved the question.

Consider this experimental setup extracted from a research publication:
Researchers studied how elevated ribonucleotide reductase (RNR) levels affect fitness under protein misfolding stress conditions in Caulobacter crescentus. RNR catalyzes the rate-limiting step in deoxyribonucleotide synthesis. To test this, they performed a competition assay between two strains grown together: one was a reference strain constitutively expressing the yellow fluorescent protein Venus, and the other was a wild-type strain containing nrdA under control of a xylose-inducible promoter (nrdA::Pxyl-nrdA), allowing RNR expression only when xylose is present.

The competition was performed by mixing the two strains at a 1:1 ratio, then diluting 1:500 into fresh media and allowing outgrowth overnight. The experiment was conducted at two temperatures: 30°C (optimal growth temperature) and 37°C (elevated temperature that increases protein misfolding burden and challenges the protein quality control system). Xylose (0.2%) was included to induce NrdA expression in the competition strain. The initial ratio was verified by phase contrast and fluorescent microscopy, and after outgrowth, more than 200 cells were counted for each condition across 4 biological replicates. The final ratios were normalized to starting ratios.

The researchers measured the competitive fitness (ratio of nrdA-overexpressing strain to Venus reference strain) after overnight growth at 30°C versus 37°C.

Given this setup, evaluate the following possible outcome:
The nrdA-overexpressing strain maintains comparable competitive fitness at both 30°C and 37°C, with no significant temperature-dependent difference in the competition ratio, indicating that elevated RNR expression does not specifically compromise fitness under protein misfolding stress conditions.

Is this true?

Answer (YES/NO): NO